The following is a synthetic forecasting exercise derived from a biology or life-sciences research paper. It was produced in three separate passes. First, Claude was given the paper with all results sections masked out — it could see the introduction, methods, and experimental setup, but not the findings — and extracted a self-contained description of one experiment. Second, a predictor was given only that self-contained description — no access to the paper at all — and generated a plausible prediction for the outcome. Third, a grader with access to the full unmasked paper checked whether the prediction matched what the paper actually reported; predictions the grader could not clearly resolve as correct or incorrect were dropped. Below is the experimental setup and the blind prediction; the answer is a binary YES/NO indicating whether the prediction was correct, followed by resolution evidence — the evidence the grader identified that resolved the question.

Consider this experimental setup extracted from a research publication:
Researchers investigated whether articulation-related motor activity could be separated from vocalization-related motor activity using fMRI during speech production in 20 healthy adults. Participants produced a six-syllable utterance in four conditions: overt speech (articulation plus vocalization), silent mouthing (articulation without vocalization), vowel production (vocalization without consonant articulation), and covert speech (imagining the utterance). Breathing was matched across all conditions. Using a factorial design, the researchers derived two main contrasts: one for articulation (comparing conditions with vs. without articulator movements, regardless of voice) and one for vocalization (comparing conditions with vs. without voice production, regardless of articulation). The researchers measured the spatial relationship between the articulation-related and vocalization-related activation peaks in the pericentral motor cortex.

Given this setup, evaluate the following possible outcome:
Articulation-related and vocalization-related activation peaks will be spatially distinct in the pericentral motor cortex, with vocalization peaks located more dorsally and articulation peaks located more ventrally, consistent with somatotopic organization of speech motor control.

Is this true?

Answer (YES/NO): NO